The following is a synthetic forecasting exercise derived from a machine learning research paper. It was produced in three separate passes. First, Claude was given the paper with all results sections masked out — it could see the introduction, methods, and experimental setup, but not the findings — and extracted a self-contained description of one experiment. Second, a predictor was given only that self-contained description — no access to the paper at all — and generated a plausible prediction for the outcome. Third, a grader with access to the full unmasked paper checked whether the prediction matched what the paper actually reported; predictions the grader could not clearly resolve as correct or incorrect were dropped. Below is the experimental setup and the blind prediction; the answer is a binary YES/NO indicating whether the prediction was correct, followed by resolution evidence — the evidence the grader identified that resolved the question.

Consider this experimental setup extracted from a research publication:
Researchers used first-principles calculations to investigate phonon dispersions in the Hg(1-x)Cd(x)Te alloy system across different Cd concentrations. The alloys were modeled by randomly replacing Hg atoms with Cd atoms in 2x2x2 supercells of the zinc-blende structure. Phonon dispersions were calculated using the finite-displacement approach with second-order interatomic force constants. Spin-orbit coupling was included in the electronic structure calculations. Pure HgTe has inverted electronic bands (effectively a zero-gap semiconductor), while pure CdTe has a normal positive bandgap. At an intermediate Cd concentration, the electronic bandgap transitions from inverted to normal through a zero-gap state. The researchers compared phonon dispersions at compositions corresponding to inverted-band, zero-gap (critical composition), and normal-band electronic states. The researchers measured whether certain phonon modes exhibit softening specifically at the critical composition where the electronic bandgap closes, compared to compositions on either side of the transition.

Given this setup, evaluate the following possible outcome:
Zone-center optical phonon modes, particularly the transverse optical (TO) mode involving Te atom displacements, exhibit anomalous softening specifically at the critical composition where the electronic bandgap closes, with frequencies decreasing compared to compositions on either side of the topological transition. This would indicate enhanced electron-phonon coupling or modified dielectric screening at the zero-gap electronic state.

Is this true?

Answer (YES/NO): NO